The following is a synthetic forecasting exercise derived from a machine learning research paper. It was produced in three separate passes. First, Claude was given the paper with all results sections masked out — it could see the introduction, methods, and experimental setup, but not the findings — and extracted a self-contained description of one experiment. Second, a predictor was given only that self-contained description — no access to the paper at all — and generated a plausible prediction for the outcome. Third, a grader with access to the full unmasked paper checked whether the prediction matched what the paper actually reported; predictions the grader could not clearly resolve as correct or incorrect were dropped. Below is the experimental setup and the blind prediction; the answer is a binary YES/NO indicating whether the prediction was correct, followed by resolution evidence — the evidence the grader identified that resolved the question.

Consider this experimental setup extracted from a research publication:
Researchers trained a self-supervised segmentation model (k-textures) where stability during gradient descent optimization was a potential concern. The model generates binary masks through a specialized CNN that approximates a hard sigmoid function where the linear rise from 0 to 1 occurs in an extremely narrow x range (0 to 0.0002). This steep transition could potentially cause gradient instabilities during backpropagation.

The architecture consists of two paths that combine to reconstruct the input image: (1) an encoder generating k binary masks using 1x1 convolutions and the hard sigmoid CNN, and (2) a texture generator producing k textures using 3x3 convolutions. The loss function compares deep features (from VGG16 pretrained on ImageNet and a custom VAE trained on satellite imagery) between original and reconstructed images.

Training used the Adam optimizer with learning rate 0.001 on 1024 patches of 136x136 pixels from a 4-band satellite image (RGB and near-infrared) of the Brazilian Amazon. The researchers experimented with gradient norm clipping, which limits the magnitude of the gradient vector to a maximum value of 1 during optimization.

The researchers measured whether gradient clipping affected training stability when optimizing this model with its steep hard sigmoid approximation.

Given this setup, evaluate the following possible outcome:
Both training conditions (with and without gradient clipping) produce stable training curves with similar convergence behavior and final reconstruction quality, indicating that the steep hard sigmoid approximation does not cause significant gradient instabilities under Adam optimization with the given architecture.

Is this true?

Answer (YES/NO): NO